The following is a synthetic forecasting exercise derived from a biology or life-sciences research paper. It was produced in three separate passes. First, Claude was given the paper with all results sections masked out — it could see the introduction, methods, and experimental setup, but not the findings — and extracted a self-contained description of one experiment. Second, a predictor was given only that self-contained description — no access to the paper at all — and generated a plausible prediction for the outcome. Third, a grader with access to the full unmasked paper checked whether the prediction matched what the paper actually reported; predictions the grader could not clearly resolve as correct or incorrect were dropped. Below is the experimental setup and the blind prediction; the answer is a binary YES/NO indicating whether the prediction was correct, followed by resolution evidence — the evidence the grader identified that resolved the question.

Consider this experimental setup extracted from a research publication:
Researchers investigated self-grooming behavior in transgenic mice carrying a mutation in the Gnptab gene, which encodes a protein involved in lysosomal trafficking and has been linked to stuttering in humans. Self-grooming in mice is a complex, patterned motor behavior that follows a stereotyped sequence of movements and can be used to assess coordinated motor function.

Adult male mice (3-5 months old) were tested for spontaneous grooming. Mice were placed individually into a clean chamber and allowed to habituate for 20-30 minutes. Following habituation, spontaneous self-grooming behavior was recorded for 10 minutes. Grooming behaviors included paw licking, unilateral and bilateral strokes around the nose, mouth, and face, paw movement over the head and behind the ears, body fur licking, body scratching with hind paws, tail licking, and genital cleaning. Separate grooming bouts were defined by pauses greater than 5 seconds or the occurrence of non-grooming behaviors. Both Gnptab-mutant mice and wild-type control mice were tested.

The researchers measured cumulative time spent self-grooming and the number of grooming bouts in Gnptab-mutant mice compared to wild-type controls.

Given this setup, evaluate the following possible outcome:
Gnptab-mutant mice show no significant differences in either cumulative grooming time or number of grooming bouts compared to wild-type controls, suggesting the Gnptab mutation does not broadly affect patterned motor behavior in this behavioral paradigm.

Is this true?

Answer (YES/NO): NO